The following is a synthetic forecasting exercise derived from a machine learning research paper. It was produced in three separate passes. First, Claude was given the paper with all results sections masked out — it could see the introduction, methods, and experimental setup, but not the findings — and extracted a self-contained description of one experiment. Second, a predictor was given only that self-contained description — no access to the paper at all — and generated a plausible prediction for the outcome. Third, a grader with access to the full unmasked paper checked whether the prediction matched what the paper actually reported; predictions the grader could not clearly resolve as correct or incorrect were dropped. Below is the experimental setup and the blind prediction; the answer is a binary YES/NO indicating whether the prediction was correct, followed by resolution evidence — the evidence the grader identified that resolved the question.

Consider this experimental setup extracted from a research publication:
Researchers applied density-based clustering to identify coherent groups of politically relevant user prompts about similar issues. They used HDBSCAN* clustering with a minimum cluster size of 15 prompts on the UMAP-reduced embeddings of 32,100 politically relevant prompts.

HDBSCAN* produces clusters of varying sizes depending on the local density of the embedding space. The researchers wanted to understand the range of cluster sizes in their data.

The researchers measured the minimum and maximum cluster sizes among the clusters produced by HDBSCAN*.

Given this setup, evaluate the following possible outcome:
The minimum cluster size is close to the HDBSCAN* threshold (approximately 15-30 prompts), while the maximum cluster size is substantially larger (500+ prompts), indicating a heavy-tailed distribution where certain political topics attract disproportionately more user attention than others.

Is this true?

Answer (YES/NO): YES